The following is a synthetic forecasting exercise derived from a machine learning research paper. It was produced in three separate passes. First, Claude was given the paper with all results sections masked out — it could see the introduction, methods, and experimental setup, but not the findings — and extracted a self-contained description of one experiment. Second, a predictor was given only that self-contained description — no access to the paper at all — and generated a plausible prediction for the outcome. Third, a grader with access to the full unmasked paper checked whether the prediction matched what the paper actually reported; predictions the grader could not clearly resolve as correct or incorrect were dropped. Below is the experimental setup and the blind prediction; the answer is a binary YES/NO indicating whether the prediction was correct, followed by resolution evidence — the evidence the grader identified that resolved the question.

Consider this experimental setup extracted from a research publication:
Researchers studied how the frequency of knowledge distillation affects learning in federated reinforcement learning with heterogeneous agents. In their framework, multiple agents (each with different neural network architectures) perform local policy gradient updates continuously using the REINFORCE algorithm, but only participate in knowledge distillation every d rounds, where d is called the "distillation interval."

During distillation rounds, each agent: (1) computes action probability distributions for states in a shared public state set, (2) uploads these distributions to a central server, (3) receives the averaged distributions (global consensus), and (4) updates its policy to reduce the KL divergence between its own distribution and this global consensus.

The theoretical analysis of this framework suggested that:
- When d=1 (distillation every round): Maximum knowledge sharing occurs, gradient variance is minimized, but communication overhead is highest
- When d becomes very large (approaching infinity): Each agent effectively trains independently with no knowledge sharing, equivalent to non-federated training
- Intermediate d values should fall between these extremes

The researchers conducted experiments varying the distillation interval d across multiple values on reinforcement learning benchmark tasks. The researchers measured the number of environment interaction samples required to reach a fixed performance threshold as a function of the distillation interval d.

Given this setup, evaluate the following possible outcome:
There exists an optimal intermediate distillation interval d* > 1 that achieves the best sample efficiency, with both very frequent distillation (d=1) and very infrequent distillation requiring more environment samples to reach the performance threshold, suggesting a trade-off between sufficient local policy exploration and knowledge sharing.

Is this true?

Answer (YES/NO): NO